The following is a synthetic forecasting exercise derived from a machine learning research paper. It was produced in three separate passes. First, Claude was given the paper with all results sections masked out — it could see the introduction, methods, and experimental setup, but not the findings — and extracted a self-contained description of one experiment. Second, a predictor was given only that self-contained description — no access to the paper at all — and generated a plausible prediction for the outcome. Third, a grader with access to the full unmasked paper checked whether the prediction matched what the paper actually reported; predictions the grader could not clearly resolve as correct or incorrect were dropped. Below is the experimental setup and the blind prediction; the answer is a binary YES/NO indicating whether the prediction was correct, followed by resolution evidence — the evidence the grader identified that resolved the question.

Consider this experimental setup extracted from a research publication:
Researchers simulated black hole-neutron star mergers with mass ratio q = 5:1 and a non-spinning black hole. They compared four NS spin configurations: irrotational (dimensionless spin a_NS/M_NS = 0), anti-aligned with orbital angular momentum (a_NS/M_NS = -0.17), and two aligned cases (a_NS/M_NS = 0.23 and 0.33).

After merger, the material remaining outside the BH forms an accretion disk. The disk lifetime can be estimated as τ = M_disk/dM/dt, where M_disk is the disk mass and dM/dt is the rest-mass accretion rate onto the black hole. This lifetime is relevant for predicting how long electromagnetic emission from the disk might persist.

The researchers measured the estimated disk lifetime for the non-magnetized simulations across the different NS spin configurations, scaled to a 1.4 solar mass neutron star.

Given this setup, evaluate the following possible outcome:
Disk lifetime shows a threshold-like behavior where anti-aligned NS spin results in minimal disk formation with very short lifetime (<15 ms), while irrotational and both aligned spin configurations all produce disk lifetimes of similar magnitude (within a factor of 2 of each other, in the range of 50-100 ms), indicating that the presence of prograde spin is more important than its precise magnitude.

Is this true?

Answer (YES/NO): NO